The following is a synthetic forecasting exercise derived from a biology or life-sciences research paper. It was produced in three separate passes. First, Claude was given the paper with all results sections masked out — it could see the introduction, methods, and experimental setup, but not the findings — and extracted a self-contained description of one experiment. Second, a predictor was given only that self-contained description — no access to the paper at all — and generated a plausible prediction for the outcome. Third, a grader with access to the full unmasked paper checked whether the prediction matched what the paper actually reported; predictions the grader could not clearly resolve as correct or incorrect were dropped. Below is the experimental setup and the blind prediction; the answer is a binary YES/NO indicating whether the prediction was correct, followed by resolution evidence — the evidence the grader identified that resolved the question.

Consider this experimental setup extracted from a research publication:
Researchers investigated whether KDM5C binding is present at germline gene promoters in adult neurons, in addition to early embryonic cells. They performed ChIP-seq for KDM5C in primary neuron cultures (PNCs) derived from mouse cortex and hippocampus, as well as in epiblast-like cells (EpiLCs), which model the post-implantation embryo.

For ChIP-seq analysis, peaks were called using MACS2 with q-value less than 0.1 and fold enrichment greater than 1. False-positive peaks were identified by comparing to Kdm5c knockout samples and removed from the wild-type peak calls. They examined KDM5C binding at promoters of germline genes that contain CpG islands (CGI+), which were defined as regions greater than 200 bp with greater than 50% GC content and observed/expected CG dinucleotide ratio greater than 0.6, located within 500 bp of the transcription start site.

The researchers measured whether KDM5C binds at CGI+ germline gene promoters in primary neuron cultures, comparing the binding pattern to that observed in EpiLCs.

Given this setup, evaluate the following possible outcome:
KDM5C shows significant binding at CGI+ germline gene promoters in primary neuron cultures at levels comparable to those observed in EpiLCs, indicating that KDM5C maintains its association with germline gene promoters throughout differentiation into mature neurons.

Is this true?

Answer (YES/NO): NO